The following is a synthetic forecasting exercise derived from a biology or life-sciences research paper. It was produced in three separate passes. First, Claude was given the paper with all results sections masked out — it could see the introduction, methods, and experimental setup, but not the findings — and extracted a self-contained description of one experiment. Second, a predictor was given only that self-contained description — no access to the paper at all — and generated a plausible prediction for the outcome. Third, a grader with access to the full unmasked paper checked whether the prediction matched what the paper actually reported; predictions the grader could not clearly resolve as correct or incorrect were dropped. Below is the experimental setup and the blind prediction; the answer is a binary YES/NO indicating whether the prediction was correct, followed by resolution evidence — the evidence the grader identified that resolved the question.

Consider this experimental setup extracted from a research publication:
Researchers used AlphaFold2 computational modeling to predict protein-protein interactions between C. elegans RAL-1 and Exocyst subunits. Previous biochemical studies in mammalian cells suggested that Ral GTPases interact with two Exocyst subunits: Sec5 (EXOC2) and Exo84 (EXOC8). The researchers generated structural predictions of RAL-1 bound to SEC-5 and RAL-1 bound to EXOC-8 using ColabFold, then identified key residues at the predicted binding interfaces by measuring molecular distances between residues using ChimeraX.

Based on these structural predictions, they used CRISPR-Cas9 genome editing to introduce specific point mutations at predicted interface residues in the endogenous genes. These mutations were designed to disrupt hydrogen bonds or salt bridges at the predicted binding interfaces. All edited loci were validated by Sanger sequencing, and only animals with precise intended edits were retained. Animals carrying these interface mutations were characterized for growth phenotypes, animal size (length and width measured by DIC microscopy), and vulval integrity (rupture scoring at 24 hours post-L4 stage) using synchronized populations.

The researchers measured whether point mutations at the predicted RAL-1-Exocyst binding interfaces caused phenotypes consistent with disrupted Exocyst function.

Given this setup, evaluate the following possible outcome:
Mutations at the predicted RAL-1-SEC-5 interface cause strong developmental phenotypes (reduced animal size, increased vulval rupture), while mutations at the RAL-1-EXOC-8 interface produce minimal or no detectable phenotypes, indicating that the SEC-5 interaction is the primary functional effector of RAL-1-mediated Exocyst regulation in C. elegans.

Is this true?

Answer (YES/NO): NO